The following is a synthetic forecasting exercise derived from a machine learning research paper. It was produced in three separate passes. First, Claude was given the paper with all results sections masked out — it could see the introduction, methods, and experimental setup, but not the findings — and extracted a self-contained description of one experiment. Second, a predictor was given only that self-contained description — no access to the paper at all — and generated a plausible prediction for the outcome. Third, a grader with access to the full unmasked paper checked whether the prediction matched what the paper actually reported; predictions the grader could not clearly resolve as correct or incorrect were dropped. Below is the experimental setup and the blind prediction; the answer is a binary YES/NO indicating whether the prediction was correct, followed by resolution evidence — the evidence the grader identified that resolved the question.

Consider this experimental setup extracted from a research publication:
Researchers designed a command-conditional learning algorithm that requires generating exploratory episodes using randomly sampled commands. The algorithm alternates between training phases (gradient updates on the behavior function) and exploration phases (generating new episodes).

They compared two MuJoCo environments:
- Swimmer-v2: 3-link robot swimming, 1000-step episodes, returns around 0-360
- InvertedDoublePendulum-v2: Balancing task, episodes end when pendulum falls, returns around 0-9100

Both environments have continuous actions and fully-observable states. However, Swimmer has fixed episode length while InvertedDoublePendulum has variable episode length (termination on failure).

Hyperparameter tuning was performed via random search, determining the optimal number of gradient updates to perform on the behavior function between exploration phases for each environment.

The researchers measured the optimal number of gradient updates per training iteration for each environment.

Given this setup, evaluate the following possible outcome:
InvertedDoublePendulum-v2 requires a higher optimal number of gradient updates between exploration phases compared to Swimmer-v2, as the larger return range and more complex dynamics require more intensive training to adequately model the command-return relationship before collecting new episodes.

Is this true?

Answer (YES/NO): NO